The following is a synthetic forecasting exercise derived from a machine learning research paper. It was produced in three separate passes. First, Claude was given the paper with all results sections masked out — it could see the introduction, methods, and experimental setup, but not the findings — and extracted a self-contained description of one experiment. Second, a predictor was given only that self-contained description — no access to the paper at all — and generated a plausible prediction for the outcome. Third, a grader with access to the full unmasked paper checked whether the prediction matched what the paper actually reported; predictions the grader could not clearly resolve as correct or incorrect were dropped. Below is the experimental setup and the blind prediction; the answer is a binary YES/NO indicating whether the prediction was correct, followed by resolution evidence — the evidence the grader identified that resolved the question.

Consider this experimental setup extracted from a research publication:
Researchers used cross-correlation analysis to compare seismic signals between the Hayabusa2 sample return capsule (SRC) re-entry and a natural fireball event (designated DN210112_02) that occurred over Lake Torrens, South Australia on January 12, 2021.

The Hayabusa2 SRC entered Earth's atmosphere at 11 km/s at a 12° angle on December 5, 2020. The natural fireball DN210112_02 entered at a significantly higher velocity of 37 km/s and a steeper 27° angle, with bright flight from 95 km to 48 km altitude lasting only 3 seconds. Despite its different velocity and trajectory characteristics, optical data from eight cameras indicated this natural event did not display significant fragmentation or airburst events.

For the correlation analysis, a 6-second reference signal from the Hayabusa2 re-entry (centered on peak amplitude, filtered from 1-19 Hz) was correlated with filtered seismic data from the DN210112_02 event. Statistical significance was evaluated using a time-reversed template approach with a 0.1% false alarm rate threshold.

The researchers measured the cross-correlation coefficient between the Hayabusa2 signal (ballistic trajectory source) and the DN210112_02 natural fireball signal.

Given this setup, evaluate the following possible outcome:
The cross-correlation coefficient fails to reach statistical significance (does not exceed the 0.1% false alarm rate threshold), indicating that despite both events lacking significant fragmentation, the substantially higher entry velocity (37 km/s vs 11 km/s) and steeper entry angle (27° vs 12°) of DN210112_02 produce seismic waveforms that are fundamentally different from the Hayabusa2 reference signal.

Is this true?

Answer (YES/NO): NO